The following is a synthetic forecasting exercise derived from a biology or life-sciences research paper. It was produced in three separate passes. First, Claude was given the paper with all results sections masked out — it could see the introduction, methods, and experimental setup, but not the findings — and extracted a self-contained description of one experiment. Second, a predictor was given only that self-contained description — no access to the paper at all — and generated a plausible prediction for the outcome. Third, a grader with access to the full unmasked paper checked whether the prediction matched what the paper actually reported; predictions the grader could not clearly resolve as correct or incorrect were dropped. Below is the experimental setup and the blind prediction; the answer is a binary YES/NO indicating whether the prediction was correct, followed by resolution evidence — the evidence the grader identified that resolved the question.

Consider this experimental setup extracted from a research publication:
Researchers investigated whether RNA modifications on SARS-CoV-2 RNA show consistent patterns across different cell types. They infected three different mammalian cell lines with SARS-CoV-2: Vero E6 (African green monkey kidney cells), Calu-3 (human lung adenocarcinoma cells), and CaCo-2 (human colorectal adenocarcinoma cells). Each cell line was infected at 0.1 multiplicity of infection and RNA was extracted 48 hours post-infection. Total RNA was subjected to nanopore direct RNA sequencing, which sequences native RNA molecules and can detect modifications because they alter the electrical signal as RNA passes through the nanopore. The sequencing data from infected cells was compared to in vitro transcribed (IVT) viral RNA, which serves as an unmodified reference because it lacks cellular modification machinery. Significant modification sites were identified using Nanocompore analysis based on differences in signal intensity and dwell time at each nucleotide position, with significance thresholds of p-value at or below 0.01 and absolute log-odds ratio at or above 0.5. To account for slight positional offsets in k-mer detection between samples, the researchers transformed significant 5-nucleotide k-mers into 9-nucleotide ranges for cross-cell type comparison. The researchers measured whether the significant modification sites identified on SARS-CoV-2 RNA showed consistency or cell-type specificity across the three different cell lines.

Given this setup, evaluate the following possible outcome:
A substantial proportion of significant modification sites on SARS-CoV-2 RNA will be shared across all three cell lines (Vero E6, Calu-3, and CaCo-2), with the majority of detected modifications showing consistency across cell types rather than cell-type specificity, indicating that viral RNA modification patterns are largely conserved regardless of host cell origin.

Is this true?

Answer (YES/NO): NO